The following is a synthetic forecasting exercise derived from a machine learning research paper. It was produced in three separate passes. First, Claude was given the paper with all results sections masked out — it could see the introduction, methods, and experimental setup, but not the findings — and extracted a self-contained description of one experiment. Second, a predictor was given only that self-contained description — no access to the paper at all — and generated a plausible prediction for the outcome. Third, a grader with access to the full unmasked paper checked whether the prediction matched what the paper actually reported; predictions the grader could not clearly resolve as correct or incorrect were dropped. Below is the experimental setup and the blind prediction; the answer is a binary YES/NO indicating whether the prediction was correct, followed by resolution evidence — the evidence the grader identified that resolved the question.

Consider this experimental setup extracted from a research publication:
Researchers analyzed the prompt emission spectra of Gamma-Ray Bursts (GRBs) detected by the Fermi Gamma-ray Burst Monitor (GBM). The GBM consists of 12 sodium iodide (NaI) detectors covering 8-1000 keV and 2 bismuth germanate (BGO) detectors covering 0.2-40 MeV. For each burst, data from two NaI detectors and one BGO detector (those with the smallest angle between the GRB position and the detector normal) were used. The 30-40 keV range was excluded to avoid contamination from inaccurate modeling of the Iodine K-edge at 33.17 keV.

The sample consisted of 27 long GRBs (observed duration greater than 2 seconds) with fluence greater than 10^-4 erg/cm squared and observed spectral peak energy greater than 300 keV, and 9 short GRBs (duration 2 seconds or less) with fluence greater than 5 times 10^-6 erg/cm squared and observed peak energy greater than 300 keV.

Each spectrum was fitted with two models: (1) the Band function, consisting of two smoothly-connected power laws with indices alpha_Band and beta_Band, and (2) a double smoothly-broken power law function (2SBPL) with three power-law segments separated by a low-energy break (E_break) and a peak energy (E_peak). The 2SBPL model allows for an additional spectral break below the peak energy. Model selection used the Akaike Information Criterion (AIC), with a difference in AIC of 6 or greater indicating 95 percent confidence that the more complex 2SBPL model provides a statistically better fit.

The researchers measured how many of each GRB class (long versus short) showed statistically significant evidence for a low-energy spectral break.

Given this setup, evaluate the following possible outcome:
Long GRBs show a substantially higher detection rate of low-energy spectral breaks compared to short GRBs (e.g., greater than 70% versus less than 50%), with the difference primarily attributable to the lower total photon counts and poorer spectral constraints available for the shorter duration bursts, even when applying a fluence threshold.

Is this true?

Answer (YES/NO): NO